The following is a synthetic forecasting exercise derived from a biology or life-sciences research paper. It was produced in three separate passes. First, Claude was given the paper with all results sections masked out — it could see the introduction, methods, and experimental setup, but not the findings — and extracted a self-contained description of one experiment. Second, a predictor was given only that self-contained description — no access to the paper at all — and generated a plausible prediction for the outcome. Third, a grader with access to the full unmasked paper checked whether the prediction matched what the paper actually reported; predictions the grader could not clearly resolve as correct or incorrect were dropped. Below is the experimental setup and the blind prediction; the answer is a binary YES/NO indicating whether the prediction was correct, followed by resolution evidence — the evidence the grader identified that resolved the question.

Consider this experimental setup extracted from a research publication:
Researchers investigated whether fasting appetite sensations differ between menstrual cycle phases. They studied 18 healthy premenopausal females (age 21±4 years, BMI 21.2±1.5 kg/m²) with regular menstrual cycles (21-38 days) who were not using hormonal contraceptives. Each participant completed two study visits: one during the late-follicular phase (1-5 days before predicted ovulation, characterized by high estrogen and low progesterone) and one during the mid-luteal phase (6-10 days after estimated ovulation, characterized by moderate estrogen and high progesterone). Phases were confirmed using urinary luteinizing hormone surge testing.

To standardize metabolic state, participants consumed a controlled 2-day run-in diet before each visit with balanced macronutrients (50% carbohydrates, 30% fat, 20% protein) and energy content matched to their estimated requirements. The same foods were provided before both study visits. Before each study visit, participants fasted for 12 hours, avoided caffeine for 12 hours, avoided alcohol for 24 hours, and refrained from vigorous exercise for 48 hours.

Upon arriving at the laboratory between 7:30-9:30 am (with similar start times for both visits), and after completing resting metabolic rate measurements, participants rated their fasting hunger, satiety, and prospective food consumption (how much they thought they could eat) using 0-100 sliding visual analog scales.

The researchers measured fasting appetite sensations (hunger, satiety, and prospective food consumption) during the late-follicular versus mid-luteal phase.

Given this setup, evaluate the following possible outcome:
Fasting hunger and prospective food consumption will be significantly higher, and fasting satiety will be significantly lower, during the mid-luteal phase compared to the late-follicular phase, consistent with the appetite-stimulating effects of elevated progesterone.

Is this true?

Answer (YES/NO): NO